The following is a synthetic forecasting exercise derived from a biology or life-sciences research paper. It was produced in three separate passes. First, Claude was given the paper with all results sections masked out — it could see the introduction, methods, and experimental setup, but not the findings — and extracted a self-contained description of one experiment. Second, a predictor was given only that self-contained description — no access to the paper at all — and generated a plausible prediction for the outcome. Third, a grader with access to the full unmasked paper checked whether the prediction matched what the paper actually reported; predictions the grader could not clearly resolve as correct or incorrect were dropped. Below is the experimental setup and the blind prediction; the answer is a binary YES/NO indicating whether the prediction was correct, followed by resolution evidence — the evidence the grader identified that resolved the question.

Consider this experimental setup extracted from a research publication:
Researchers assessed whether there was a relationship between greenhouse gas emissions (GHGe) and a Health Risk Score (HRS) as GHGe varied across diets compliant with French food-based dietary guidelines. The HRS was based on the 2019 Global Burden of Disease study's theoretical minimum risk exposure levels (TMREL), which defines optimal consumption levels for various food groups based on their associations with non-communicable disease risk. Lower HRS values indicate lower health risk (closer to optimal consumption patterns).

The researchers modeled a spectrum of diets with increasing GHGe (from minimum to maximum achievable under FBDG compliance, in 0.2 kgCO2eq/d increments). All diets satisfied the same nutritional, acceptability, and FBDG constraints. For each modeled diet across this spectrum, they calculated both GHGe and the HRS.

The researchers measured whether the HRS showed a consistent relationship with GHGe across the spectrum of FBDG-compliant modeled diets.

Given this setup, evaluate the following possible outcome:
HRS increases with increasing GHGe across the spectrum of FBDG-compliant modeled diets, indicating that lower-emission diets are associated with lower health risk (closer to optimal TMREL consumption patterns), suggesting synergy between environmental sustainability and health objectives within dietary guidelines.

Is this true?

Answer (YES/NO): YES